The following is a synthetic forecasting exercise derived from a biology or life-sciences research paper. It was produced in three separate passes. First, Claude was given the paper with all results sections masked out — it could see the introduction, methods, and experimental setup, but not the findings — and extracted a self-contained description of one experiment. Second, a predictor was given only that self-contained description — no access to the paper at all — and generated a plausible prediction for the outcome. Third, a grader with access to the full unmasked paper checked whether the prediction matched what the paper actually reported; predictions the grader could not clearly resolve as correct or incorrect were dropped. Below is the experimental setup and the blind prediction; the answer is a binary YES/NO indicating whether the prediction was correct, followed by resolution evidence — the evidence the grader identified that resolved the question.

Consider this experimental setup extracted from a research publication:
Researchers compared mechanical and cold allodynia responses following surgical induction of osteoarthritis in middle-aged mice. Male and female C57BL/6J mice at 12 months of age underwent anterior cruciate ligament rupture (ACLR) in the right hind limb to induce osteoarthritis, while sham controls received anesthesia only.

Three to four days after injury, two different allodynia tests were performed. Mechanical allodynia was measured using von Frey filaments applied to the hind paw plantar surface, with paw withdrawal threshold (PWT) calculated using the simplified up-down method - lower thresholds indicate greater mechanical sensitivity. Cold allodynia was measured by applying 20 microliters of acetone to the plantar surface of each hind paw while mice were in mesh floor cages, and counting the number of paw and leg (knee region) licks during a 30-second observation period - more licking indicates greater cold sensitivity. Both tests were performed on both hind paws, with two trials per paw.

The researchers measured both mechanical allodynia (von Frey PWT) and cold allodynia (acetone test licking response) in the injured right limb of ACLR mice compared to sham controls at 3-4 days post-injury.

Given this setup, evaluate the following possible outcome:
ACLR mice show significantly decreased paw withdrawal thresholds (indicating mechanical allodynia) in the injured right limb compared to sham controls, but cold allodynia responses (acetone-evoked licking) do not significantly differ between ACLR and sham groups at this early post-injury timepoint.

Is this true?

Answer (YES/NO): NO